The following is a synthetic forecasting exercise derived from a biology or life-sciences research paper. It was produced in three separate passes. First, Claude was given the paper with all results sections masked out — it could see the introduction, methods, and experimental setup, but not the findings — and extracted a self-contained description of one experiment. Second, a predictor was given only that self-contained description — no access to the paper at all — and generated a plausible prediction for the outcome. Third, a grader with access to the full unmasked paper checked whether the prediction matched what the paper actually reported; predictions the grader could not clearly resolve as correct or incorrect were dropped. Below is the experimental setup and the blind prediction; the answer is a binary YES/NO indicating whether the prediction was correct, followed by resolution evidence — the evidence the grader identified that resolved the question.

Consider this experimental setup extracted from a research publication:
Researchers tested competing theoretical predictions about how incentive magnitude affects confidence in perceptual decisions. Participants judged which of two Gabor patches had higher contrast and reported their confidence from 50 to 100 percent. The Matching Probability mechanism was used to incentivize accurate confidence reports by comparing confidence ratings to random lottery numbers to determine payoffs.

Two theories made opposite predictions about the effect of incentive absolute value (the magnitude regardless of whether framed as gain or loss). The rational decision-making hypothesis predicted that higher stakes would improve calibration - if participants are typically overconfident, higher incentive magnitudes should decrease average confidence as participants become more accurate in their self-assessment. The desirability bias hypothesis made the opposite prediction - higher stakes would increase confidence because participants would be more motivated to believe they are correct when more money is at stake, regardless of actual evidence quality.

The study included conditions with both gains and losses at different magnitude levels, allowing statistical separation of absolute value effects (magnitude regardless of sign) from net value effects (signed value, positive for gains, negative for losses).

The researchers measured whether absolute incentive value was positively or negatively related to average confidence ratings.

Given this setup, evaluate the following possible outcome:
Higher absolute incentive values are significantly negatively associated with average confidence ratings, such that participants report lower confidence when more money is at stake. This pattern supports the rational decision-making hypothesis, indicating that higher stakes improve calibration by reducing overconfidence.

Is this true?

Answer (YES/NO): NO